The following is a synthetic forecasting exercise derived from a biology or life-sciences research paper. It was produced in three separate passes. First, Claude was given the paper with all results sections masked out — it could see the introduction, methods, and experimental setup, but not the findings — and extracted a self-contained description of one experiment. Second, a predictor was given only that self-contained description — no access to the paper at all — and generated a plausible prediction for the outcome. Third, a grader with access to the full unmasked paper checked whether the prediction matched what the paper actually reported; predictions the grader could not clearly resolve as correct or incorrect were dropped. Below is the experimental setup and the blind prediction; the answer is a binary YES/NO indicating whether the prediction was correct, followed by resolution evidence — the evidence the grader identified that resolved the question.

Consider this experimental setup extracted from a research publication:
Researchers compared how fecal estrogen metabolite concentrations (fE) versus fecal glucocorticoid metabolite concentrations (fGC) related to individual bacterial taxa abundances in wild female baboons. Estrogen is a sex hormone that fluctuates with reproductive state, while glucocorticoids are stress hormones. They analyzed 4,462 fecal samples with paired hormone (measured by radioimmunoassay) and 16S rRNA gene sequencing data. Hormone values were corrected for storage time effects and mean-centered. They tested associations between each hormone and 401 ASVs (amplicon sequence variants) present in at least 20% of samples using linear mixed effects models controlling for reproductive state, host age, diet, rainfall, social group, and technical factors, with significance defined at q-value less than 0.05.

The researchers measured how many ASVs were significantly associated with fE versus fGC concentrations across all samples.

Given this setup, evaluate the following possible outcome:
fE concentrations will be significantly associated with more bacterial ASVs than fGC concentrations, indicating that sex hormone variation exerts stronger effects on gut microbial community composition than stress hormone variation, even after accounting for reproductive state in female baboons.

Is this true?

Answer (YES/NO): YES